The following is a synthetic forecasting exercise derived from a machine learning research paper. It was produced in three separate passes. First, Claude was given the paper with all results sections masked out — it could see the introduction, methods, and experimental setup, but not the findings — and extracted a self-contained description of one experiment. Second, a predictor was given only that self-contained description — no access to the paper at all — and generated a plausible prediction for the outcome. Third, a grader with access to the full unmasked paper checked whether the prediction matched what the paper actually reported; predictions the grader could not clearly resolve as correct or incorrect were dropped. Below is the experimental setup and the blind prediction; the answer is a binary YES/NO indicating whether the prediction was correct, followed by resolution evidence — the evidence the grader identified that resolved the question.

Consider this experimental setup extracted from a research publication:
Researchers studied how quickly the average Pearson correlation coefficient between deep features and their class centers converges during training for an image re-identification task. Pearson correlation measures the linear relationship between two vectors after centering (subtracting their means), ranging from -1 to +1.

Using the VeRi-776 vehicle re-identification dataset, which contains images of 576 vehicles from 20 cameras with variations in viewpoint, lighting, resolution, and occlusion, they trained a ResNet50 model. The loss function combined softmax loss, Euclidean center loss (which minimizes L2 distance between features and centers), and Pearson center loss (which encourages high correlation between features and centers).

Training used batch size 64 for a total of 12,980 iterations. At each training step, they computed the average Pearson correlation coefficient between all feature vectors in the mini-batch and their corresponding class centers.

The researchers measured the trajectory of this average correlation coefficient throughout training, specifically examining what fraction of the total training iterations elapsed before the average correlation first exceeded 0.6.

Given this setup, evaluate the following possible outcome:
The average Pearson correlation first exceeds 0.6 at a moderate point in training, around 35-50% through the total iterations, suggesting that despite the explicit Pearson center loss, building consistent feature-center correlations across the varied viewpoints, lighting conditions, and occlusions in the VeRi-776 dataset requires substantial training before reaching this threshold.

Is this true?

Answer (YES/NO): NO